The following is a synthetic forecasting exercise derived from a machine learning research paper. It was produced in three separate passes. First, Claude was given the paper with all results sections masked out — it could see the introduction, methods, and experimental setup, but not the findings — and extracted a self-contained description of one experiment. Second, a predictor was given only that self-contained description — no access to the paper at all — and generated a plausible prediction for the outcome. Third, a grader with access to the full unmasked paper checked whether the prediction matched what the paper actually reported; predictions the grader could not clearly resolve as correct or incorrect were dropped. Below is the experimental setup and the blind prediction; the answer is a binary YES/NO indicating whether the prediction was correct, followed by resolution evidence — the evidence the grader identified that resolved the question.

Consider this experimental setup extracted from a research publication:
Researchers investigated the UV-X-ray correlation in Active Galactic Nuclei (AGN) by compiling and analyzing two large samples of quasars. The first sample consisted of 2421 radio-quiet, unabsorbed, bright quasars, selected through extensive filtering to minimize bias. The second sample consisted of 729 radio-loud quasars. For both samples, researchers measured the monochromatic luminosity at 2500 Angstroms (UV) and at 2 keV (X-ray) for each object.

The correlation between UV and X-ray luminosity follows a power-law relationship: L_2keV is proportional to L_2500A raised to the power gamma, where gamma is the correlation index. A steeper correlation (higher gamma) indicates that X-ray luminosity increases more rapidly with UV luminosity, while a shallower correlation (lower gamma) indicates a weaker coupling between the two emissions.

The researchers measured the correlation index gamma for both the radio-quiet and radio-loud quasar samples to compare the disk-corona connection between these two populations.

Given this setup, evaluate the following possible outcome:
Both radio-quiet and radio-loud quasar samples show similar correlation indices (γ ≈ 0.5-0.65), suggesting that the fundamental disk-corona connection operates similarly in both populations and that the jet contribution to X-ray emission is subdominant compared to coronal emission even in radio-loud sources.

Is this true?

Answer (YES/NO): NO